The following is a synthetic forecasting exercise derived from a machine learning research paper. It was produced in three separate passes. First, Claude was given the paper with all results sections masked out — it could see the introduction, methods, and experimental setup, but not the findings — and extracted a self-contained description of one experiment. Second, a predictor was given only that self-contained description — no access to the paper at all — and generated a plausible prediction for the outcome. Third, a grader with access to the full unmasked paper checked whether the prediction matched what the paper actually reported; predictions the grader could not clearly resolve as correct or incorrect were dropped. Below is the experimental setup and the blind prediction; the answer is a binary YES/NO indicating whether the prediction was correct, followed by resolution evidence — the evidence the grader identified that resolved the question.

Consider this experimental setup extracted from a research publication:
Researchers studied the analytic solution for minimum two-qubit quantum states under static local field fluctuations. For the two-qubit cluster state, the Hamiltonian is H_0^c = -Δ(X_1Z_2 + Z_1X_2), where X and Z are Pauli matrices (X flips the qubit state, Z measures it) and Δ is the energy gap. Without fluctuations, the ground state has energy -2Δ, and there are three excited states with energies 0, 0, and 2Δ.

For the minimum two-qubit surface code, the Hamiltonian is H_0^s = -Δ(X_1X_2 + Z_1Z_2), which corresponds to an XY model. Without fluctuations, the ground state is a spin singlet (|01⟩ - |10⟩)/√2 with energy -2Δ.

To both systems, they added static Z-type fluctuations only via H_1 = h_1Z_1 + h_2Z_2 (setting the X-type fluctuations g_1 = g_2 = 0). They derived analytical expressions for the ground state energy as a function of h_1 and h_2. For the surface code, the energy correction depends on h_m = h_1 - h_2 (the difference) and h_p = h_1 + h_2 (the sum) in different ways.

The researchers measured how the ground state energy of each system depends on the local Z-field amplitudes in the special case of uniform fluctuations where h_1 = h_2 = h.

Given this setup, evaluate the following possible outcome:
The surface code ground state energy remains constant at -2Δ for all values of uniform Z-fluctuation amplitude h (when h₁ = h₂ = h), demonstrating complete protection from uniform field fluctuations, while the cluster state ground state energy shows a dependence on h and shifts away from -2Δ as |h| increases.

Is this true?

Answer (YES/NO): YES